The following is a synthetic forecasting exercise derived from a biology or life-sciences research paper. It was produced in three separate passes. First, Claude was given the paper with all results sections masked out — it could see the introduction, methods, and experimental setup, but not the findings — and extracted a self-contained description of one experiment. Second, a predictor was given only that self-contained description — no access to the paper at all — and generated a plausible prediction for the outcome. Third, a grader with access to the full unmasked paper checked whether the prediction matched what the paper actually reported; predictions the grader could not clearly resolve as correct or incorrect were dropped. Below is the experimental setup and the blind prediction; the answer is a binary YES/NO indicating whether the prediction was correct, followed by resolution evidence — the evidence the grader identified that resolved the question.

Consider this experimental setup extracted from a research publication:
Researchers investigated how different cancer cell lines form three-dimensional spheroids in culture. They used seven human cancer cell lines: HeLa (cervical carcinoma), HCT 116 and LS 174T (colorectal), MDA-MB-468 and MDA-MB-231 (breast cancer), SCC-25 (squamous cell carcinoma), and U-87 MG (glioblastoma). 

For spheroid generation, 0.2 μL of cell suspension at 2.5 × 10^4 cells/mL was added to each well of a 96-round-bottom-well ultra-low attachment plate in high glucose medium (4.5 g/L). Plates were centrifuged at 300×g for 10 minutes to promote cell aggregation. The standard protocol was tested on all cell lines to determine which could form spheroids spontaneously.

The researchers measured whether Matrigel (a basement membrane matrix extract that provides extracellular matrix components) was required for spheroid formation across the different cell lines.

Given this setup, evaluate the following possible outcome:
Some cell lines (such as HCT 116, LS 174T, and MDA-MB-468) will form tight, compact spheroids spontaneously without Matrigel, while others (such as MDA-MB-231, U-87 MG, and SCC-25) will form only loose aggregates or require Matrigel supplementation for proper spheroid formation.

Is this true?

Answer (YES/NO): NO